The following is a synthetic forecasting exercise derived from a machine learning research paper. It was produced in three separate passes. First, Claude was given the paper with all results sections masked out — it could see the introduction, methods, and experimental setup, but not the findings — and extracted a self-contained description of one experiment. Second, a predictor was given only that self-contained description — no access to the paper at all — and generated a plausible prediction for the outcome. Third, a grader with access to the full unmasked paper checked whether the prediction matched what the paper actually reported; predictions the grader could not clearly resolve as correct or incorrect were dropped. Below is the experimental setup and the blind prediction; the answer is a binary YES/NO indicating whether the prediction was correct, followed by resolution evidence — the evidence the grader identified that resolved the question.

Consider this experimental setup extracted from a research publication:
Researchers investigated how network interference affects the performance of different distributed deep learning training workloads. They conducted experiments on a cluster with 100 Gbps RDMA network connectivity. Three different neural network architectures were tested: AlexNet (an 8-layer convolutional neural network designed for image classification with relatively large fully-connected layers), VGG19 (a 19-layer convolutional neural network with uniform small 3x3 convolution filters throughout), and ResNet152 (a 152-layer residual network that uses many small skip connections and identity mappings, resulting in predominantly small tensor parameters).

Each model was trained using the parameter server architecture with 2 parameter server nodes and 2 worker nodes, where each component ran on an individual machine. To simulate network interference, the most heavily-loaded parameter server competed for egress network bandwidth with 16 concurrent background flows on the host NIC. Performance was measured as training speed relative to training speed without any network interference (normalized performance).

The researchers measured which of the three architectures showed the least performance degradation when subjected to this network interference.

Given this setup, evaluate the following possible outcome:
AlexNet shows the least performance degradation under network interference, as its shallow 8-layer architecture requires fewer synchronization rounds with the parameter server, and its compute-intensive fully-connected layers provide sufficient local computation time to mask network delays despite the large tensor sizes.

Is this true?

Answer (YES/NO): NO